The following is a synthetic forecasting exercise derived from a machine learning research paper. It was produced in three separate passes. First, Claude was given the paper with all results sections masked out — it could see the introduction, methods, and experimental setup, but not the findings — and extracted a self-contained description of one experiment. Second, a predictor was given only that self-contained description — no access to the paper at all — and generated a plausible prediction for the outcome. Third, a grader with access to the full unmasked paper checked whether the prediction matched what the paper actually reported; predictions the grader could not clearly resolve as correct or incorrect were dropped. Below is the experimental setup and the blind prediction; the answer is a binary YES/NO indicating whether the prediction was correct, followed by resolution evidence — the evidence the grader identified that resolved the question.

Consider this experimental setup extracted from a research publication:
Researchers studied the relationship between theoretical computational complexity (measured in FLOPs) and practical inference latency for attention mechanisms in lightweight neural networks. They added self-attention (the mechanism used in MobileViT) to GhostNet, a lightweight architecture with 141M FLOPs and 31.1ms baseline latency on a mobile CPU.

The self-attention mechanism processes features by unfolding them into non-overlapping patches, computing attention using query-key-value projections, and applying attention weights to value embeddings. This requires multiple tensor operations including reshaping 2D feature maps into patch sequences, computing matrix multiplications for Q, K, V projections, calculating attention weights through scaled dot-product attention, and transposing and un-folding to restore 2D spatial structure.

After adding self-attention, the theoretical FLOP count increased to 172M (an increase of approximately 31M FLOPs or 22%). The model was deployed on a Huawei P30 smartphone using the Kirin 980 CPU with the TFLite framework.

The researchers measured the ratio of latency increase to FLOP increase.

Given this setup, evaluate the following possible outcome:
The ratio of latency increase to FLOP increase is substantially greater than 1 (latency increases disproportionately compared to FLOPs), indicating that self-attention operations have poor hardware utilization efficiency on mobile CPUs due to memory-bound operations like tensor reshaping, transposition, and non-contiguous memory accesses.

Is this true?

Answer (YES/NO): YES